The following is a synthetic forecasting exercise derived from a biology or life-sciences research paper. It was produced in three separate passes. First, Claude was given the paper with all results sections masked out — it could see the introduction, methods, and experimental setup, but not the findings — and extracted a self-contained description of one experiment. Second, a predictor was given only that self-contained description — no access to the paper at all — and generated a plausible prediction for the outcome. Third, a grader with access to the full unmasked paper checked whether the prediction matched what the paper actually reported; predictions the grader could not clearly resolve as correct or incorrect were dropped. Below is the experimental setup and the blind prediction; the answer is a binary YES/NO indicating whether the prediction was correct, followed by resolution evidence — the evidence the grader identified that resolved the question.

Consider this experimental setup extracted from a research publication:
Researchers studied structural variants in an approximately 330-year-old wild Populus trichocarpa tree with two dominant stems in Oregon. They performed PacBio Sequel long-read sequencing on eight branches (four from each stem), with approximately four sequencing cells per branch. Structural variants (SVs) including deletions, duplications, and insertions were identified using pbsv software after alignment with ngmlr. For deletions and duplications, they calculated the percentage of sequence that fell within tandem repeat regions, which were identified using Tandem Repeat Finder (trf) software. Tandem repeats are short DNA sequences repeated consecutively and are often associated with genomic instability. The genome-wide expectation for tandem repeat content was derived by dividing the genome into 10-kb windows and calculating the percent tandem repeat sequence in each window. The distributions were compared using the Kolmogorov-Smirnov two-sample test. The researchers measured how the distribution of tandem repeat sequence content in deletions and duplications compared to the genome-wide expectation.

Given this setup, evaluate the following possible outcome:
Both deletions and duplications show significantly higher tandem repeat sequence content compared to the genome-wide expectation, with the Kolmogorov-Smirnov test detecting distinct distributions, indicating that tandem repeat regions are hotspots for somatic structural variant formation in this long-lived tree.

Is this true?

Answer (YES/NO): NO